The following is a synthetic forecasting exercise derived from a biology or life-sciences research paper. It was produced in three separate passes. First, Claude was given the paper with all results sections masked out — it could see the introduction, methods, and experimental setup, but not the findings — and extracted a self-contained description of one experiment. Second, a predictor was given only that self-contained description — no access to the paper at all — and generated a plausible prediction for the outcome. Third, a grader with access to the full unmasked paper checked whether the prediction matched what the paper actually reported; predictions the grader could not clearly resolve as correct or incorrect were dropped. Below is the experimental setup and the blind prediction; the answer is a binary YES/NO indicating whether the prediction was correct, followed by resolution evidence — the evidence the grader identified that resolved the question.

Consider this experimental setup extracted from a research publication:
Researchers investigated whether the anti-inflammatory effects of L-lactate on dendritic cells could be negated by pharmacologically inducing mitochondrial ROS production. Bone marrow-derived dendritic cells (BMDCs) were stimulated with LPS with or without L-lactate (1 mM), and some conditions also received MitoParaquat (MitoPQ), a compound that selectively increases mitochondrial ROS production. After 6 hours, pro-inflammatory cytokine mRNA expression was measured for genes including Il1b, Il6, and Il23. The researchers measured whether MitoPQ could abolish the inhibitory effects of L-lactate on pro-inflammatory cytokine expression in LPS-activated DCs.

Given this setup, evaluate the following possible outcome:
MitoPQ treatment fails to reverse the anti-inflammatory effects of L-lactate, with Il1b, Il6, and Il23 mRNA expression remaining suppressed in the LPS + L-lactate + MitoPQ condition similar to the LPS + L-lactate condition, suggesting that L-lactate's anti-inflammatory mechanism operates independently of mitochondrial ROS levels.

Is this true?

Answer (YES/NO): NO